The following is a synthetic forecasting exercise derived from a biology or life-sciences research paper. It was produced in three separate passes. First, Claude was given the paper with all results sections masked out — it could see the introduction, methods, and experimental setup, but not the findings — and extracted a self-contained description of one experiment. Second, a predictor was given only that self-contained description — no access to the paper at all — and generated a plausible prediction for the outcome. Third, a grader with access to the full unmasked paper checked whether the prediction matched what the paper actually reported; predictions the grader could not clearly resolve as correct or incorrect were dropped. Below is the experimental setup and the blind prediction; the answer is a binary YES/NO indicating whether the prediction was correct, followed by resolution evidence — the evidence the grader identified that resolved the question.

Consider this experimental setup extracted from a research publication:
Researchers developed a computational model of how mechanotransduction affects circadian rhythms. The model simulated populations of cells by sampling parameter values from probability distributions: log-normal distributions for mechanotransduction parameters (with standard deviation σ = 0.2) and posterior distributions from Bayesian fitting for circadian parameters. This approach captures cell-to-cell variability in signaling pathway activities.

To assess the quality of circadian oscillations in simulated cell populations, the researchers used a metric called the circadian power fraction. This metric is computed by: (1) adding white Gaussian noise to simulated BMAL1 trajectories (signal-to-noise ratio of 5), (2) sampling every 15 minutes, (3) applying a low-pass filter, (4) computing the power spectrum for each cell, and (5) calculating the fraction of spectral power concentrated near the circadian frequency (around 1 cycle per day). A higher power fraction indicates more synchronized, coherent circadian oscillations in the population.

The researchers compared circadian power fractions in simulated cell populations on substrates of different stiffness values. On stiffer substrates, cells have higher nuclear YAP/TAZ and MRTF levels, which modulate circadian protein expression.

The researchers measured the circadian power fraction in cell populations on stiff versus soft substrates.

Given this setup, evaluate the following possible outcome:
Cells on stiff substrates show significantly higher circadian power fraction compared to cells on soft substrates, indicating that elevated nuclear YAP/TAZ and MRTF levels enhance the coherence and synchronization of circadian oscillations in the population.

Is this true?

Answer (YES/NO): NO